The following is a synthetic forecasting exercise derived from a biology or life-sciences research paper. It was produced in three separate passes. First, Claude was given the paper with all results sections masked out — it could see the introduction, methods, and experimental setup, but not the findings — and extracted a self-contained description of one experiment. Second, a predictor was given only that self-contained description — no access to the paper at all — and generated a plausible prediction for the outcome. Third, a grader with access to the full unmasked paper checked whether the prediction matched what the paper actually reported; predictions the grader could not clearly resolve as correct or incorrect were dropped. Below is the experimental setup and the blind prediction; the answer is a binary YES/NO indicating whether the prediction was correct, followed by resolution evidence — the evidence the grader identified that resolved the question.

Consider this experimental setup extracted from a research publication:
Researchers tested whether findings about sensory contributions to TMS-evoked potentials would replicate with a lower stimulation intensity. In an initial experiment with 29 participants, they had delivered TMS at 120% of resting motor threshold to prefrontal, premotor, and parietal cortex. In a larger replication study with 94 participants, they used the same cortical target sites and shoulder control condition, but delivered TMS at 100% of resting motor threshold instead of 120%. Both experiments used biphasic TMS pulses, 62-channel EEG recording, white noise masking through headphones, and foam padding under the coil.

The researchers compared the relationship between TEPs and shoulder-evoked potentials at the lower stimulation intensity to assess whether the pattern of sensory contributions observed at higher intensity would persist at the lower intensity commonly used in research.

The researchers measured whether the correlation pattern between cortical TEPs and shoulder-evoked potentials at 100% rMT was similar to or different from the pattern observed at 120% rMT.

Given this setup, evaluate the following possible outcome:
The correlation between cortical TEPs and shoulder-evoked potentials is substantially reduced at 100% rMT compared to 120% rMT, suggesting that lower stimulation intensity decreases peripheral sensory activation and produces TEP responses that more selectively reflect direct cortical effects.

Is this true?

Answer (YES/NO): NO